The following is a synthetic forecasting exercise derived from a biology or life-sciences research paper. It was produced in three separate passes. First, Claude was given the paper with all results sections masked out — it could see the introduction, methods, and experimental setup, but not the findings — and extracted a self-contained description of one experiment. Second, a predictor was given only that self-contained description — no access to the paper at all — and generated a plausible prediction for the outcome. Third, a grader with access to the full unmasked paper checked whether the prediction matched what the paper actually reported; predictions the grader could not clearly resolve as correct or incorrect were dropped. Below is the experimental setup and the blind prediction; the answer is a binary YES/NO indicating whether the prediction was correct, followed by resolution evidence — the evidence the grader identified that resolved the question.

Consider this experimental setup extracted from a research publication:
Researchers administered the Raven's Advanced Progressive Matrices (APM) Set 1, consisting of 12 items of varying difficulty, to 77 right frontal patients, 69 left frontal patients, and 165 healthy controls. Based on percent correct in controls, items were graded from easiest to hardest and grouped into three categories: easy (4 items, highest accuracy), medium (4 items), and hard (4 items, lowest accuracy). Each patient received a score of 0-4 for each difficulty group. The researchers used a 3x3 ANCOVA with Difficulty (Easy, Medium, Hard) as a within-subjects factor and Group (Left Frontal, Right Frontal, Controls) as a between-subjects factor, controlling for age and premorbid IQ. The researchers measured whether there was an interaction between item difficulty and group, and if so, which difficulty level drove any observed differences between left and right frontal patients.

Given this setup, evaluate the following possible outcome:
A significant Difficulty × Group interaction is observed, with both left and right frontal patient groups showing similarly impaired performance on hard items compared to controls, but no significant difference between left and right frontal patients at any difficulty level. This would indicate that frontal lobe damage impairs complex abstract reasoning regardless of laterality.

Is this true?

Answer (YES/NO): NO